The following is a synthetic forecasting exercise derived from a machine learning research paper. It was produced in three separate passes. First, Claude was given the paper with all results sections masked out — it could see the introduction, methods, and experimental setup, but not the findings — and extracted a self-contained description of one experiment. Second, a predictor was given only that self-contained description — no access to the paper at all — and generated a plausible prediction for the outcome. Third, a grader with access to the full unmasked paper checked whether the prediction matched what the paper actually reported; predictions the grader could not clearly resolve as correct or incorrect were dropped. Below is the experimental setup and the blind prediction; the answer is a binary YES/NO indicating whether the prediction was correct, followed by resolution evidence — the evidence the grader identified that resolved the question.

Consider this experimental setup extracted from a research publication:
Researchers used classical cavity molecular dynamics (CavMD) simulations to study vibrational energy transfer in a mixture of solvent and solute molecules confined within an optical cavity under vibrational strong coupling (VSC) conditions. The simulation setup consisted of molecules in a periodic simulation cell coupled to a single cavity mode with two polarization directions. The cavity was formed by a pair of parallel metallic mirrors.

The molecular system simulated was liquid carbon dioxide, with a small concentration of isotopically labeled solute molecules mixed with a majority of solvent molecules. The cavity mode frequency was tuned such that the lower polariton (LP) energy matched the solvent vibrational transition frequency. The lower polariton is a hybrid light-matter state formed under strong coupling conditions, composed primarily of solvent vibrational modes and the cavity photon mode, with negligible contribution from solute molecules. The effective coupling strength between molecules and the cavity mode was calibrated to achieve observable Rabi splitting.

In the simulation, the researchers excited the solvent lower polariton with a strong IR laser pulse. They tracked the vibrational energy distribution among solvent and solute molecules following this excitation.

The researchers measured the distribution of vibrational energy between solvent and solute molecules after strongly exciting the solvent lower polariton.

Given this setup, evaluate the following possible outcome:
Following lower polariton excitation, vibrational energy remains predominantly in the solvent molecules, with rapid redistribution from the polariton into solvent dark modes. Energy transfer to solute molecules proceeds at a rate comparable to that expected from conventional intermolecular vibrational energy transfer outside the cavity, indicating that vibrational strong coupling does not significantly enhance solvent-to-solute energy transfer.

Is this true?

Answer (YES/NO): NO